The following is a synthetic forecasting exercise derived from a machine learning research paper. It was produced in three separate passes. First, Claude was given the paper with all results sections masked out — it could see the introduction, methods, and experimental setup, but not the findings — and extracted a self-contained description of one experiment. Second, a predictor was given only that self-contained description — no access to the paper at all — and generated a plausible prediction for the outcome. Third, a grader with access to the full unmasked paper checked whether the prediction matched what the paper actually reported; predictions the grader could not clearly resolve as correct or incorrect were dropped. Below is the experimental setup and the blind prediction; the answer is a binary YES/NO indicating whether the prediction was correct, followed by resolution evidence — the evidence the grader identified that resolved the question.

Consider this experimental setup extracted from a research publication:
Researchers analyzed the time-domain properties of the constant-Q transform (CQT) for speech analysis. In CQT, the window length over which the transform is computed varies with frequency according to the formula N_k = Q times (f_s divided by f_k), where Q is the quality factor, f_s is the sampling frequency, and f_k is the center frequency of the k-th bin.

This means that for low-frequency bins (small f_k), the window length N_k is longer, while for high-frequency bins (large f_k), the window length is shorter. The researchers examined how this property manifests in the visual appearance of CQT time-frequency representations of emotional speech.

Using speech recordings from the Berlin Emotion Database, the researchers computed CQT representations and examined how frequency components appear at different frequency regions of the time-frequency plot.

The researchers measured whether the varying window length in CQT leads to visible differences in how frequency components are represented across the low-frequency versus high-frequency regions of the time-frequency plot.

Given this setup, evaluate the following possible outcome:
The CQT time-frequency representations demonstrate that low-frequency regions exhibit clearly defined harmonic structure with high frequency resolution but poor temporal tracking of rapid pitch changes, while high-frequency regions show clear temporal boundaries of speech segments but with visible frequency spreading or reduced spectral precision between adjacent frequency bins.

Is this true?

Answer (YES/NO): NO